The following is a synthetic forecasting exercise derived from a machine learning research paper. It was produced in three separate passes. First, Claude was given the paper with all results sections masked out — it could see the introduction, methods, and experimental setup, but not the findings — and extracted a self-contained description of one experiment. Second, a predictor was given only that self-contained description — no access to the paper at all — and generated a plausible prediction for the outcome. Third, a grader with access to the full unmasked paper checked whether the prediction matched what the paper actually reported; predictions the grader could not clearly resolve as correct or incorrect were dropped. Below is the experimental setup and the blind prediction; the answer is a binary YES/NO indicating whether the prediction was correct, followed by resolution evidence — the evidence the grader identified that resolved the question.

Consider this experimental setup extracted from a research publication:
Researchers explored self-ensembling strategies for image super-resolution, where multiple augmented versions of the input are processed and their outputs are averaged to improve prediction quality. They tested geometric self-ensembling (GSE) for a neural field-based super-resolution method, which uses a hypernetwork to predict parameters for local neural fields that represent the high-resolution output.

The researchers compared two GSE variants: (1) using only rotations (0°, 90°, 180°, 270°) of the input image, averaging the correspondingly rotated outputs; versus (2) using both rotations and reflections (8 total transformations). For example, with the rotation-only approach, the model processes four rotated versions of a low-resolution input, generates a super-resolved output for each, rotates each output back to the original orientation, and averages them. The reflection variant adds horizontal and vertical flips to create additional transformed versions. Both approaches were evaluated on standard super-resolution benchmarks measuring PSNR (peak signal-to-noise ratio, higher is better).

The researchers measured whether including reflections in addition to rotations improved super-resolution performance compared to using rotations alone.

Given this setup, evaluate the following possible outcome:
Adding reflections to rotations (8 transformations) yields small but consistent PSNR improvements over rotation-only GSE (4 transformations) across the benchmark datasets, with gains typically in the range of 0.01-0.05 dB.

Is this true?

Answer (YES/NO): NO